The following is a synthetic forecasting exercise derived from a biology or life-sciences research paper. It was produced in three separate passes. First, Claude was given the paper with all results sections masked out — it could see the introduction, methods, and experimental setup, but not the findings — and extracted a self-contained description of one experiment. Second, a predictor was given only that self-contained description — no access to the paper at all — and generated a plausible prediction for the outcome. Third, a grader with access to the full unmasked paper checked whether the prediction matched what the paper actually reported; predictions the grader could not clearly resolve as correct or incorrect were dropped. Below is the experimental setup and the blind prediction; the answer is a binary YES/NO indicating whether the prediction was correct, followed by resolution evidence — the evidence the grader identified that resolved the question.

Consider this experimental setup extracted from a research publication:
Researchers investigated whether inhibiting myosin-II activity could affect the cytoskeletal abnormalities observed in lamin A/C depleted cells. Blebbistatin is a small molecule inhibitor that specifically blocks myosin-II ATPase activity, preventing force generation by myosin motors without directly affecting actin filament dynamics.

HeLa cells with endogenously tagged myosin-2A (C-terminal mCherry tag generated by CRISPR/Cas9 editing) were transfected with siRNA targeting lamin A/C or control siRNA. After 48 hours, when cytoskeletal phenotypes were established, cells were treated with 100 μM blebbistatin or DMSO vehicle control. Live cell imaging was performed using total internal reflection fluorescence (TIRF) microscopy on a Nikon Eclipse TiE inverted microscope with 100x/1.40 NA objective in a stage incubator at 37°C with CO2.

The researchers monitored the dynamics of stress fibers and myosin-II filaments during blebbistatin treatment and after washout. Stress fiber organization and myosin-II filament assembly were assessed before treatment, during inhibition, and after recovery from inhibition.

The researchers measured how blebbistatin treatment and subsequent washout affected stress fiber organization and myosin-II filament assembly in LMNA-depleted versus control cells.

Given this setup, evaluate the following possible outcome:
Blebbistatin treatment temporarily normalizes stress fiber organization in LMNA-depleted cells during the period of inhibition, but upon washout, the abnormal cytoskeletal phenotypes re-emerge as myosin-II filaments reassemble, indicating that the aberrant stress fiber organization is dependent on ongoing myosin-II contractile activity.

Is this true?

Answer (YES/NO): NO